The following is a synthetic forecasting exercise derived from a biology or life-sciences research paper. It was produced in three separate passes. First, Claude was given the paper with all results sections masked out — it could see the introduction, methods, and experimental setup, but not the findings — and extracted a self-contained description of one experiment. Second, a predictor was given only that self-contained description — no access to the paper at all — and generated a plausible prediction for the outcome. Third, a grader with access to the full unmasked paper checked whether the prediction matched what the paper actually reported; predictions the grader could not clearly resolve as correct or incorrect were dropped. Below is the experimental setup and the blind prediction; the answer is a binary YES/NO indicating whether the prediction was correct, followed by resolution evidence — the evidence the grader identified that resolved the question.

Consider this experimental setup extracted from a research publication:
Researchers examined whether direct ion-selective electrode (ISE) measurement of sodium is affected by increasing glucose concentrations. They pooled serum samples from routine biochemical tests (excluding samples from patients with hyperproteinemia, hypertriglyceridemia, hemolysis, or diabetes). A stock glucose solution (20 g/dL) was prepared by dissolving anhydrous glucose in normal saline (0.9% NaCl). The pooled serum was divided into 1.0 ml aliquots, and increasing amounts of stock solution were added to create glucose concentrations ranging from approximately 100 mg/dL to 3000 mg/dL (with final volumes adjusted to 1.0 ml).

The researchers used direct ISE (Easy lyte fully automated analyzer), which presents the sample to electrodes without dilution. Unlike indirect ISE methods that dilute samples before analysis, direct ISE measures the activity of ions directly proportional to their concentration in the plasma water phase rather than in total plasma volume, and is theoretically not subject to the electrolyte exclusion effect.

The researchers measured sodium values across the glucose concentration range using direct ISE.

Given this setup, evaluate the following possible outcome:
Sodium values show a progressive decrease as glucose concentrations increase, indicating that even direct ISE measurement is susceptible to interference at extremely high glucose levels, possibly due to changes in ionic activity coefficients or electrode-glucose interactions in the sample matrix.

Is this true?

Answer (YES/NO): NO